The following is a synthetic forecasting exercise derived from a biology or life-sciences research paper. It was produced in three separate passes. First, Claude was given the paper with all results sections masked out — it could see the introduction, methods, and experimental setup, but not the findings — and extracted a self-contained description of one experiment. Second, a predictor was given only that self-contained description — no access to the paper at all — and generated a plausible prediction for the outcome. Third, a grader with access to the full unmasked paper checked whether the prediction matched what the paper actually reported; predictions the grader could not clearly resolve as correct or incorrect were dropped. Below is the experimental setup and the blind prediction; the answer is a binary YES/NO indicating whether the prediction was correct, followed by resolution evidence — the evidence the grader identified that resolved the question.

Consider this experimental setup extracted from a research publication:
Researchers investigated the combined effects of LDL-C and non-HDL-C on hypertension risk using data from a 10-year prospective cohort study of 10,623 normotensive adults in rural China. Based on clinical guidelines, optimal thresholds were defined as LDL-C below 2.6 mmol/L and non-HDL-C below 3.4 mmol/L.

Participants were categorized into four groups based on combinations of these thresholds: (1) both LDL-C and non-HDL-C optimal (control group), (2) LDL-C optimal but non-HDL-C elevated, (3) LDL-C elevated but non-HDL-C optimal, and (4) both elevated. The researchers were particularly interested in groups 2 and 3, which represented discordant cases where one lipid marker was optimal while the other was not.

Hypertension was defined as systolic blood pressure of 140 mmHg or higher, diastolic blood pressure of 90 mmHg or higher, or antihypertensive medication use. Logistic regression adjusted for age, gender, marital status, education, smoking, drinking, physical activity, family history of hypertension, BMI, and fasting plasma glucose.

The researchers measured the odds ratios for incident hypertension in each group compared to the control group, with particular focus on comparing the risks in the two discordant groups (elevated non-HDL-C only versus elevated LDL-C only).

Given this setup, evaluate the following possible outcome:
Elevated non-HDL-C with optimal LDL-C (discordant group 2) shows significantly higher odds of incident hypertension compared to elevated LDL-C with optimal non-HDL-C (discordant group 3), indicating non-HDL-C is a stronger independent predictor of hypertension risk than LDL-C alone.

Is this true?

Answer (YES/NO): YES